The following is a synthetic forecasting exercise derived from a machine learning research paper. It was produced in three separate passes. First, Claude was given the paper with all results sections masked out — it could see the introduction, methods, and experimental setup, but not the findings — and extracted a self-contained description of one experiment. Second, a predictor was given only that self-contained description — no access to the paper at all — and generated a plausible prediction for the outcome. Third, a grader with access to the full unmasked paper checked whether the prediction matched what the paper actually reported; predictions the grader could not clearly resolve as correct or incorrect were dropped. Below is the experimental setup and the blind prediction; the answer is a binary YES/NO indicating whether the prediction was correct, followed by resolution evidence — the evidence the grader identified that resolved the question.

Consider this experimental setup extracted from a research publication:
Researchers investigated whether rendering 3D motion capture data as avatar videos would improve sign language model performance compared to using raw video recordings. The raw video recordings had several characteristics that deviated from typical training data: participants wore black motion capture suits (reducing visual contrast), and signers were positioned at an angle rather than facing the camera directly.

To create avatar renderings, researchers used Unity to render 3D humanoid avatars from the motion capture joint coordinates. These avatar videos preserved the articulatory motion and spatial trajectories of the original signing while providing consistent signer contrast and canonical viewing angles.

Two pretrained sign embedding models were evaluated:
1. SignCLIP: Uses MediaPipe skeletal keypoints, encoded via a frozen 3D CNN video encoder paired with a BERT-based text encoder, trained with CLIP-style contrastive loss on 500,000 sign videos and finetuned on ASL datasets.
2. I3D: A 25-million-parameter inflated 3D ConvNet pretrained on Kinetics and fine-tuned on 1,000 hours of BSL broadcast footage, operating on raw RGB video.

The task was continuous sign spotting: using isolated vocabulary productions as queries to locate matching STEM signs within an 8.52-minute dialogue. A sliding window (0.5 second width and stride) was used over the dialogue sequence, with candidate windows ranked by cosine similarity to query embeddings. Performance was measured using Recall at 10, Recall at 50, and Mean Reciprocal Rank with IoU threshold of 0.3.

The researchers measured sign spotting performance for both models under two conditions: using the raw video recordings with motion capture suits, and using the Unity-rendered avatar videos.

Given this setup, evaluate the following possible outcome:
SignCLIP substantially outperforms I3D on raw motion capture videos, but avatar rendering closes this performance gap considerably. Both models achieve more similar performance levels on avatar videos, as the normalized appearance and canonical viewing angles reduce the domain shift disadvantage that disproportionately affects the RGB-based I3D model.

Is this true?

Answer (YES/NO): NO